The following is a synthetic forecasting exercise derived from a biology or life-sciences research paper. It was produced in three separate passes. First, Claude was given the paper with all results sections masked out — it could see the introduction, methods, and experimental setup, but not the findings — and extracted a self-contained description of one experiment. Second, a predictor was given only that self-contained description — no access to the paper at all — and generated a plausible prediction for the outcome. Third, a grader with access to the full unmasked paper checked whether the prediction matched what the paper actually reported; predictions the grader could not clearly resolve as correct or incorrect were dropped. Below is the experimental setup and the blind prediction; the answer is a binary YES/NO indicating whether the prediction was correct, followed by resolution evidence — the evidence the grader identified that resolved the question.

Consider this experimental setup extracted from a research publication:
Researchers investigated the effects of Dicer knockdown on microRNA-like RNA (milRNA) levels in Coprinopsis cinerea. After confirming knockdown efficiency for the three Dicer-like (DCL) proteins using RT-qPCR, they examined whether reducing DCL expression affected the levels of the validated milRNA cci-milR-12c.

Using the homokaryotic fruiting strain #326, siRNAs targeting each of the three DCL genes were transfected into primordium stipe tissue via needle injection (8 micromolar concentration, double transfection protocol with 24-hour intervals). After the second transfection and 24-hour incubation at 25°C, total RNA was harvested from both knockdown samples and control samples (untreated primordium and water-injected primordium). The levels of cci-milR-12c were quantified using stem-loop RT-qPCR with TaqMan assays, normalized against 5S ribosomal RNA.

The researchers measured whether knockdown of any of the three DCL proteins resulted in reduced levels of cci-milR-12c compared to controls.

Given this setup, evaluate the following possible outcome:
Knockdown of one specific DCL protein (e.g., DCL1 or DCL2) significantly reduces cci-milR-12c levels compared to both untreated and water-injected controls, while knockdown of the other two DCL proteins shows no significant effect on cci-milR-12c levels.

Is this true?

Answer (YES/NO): NO